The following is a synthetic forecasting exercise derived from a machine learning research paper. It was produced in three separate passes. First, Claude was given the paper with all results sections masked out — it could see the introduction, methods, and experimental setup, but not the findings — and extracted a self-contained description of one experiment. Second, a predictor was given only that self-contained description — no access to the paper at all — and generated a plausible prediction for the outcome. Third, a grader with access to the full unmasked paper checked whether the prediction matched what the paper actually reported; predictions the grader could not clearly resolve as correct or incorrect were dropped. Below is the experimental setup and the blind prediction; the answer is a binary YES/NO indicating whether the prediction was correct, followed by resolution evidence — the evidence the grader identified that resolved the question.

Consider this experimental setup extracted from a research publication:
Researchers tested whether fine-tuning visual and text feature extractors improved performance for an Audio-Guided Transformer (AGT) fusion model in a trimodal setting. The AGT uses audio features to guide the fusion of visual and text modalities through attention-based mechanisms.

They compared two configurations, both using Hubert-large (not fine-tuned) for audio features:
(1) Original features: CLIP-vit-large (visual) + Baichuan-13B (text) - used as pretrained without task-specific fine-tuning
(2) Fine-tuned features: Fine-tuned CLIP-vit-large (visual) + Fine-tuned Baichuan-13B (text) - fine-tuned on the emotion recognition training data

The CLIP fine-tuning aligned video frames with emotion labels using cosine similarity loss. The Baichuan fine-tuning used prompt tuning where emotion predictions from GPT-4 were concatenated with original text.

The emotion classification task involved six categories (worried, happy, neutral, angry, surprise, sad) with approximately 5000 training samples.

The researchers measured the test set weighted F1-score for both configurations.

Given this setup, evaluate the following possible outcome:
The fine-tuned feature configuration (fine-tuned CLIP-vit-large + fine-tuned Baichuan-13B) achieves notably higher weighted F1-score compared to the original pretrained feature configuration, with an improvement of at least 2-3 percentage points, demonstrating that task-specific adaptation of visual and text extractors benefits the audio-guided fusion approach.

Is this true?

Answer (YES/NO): NO